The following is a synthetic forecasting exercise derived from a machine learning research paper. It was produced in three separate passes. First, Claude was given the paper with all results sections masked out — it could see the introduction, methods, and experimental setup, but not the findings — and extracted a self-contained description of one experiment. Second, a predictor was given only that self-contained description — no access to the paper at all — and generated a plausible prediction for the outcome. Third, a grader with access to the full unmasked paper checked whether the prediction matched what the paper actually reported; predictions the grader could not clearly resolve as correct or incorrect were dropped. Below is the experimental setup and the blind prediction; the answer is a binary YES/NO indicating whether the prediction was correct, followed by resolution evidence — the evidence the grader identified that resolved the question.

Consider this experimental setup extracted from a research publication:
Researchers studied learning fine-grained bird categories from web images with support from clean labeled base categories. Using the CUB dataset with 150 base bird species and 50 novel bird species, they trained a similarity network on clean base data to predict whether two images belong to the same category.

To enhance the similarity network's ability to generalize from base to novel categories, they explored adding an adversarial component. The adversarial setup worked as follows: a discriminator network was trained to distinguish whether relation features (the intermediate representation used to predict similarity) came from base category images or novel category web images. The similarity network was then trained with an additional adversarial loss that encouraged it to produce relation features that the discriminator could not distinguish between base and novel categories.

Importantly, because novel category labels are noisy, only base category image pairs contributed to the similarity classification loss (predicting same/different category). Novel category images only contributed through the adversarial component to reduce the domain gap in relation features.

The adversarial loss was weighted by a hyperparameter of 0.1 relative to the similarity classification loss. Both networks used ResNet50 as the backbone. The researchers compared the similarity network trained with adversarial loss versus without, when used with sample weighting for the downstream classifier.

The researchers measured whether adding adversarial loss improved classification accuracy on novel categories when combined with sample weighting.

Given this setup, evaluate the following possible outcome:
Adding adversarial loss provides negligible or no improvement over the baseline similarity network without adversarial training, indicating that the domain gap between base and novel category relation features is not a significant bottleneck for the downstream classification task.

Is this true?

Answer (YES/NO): NO